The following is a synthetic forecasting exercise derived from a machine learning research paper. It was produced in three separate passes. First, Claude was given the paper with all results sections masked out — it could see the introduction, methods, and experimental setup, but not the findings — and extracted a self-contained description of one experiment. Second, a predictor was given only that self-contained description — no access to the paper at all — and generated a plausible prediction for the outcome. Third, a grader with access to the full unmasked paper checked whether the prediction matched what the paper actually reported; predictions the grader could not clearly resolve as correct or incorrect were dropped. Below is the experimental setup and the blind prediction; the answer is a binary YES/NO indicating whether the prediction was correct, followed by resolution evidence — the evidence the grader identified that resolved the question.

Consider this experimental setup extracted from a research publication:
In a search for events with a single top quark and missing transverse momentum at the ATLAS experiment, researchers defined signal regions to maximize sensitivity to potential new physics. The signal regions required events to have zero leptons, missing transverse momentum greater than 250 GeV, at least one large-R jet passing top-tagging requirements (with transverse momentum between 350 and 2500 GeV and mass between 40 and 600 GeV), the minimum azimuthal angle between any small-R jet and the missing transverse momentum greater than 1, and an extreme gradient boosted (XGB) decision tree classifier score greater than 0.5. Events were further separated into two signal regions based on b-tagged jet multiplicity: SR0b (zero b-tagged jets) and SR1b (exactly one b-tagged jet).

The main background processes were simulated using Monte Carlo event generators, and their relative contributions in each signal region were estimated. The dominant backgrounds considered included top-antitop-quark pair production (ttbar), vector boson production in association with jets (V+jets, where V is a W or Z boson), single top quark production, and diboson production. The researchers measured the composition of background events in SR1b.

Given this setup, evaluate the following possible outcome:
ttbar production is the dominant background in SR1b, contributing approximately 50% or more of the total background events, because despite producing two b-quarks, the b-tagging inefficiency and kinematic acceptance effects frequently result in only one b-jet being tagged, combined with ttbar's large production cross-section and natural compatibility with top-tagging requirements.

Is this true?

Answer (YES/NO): YES